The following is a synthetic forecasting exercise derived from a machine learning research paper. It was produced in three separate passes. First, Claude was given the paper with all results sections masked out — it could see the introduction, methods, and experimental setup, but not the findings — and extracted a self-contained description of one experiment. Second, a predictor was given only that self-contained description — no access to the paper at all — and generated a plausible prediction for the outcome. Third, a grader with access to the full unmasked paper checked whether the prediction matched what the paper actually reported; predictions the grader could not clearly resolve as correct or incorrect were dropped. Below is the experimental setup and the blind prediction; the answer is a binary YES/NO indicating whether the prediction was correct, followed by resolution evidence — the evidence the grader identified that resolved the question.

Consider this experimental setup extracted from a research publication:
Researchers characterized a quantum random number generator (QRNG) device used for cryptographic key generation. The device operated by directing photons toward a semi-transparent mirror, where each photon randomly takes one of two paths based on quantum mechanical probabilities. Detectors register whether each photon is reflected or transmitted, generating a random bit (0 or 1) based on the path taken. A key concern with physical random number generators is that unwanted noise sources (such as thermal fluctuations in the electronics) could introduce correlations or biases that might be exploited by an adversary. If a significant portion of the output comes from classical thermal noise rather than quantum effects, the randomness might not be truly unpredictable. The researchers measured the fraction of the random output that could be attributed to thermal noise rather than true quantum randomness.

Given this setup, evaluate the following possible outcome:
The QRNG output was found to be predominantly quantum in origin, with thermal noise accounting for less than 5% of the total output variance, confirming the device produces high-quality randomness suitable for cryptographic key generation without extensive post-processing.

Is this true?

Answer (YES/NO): YES